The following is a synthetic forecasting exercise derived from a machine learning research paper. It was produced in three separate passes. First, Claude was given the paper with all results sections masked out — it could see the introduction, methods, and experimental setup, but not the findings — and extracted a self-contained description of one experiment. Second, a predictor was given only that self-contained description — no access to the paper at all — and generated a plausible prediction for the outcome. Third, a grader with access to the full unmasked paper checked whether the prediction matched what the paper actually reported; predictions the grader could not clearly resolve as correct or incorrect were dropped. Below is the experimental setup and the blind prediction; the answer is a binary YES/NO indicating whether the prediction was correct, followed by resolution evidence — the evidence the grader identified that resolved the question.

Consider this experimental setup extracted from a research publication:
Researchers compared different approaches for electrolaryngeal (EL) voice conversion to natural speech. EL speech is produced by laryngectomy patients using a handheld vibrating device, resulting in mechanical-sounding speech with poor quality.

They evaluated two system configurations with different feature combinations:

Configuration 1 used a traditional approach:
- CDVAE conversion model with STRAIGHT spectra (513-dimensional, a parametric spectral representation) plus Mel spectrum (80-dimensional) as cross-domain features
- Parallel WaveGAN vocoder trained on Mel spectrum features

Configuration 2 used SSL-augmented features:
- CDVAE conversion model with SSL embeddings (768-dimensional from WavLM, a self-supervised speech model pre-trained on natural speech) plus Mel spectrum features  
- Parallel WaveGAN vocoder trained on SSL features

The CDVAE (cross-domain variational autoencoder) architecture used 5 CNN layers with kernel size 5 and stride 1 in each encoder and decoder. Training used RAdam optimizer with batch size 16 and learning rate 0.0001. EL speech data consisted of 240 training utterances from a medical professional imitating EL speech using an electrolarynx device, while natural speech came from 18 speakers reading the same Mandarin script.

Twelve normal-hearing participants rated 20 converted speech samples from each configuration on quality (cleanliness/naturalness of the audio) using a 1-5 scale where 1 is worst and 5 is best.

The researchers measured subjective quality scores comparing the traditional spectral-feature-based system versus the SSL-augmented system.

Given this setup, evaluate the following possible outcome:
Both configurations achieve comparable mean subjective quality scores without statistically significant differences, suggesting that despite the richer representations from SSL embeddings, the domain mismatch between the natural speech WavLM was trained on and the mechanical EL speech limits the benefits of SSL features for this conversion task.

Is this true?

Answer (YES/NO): NO